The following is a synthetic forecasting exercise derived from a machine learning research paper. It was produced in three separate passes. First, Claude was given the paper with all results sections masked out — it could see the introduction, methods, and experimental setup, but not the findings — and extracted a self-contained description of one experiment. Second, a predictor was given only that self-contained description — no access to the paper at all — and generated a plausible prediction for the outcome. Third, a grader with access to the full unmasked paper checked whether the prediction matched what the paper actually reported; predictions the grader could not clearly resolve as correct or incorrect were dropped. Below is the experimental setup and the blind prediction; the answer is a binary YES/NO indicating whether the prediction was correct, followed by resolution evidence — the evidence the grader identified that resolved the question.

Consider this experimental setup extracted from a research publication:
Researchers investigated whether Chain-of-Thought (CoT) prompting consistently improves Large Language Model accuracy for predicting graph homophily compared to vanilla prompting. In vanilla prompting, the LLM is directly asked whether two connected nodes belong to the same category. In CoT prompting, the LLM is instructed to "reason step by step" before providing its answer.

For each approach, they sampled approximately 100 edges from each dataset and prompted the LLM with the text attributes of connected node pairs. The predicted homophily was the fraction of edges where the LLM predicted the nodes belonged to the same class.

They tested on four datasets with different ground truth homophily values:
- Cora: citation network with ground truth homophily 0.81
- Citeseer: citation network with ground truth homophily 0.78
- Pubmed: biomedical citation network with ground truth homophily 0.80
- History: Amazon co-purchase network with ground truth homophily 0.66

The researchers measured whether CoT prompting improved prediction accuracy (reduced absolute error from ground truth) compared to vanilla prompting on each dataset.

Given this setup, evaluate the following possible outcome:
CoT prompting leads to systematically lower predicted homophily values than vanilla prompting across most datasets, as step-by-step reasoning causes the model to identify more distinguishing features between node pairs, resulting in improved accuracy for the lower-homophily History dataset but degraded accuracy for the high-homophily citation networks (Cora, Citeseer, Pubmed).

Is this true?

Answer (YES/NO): NO